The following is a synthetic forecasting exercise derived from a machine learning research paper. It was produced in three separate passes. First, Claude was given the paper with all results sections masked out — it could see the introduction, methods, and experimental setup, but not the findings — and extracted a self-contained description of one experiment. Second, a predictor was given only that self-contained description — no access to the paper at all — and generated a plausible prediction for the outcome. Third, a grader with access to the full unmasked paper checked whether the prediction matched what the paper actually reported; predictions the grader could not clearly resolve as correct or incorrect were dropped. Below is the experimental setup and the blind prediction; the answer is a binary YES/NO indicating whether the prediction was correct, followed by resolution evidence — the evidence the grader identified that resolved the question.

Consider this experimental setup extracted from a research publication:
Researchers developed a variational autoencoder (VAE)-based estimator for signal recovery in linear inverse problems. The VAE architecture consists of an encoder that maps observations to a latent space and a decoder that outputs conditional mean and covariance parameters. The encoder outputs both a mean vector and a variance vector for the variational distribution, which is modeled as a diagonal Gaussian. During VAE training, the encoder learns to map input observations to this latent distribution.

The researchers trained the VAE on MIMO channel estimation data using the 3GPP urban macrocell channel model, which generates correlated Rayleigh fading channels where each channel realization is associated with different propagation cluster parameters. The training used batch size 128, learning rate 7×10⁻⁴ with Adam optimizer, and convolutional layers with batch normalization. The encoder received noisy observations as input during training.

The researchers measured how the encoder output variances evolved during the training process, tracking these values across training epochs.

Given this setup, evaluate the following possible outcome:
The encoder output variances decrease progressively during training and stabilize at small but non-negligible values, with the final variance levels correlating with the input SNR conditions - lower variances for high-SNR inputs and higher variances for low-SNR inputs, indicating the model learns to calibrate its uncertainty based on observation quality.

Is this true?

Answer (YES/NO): NO